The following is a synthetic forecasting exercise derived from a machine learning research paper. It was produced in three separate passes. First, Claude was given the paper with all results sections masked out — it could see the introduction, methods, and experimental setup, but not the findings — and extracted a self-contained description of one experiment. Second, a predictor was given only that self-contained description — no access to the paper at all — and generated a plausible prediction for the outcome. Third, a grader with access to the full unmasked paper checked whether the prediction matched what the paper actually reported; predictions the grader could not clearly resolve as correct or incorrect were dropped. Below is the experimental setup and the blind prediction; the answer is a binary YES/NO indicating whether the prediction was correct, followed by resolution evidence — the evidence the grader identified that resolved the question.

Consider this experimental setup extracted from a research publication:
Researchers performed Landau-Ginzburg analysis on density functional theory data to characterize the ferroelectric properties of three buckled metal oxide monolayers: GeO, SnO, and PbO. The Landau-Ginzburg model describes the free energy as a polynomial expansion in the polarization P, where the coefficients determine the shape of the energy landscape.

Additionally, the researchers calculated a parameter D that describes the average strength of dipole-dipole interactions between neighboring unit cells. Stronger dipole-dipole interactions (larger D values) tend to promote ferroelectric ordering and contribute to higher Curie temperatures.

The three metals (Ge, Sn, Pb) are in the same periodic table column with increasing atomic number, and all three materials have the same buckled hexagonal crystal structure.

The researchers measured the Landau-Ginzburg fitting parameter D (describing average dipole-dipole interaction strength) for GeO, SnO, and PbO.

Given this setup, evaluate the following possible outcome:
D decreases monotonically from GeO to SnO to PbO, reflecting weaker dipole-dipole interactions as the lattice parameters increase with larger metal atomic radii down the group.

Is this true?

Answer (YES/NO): NO